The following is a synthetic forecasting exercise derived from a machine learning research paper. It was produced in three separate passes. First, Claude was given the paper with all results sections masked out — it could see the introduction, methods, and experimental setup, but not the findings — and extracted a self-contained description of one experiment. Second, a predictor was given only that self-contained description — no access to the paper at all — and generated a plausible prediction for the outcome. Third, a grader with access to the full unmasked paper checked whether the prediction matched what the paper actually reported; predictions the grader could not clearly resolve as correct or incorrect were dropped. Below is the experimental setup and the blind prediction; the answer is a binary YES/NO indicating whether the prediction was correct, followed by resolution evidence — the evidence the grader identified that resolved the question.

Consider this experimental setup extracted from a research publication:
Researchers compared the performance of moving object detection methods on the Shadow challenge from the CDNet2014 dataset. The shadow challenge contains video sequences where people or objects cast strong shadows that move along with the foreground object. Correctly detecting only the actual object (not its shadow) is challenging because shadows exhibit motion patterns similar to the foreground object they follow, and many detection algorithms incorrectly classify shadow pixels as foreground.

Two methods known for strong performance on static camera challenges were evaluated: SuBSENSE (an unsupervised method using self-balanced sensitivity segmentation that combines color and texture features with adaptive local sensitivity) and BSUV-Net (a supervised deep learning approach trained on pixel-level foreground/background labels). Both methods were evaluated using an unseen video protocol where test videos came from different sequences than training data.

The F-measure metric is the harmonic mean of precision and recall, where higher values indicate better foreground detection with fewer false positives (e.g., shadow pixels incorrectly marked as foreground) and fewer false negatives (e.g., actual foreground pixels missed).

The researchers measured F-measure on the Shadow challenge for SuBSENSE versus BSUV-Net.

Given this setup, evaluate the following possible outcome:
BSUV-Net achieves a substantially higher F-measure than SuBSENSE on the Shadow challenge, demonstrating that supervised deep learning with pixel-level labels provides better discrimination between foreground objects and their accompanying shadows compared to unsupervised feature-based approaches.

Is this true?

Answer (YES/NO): NO